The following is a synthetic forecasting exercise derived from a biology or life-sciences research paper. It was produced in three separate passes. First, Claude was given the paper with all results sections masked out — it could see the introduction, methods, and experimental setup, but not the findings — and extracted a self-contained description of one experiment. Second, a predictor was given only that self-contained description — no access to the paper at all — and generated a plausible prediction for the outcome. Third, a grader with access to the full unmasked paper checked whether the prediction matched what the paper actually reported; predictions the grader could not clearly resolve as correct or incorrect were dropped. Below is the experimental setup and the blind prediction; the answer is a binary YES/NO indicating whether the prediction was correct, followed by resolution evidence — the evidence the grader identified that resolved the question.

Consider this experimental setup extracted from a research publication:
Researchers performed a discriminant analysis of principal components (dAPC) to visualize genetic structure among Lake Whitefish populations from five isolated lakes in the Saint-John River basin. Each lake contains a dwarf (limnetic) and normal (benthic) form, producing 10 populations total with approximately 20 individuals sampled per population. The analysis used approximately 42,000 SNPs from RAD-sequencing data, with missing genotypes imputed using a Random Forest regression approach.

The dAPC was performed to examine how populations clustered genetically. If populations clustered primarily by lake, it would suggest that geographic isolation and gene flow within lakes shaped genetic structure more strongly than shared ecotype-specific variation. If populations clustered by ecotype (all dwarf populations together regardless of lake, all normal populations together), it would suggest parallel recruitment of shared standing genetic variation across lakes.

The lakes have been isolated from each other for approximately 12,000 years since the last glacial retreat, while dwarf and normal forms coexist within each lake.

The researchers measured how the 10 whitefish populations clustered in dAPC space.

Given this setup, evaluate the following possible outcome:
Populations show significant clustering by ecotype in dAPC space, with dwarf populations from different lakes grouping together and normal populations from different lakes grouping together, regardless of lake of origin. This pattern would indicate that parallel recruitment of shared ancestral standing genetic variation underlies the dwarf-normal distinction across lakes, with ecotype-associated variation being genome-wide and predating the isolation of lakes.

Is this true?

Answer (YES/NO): NO